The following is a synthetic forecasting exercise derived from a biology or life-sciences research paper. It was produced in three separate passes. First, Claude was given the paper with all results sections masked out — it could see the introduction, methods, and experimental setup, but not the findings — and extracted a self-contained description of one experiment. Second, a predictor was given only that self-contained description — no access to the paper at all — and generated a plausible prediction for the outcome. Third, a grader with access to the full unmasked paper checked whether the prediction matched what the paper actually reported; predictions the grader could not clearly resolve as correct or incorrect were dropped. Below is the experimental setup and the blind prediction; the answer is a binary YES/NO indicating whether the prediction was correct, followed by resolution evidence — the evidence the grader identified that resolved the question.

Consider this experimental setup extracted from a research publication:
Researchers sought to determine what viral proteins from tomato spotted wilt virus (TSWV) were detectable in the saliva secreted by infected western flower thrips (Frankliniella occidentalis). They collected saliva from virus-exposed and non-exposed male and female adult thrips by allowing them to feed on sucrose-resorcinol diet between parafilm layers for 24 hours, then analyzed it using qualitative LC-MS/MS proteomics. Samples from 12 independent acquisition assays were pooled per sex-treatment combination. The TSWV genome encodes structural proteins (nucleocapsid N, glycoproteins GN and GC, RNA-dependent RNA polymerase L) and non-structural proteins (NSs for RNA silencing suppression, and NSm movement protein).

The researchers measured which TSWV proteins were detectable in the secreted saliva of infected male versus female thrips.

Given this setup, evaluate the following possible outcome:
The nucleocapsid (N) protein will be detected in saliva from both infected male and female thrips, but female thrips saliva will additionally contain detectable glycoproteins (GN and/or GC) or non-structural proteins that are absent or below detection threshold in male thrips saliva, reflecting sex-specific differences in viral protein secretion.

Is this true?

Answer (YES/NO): YES